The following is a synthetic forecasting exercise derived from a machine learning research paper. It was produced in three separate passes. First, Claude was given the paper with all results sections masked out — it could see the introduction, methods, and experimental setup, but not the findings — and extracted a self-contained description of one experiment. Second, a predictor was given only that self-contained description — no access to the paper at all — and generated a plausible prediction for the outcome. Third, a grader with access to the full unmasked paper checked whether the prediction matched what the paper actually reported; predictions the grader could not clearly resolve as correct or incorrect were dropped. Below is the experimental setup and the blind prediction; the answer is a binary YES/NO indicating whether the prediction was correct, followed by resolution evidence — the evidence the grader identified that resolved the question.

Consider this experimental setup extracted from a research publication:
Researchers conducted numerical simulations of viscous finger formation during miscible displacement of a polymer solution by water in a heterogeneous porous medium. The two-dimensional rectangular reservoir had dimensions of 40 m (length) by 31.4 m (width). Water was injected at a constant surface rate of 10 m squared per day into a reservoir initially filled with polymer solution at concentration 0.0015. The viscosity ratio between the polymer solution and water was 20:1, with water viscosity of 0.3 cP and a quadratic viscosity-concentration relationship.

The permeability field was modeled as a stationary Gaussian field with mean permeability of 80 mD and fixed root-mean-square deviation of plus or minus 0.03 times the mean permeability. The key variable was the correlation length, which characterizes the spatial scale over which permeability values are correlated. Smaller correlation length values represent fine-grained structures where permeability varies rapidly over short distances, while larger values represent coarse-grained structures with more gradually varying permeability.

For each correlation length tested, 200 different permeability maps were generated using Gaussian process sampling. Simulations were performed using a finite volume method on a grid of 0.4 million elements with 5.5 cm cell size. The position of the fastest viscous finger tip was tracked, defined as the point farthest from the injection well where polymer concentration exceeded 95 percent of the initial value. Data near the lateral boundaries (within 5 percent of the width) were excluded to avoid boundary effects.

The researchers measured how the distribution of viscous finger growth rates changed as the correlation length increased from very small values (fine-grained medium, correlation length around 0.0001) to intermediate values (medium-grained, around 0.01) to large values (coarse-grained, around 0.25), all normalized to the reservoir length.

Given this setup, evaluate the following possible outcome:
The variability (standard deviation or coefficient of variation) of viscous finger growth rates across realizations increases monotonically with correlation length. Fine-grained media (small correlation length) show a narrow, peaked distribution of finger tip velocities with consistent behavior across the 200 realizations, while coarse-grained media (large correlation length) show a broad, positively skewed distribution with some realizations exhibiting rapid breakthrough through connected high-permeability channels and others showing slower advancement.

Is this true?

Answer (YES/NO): NO